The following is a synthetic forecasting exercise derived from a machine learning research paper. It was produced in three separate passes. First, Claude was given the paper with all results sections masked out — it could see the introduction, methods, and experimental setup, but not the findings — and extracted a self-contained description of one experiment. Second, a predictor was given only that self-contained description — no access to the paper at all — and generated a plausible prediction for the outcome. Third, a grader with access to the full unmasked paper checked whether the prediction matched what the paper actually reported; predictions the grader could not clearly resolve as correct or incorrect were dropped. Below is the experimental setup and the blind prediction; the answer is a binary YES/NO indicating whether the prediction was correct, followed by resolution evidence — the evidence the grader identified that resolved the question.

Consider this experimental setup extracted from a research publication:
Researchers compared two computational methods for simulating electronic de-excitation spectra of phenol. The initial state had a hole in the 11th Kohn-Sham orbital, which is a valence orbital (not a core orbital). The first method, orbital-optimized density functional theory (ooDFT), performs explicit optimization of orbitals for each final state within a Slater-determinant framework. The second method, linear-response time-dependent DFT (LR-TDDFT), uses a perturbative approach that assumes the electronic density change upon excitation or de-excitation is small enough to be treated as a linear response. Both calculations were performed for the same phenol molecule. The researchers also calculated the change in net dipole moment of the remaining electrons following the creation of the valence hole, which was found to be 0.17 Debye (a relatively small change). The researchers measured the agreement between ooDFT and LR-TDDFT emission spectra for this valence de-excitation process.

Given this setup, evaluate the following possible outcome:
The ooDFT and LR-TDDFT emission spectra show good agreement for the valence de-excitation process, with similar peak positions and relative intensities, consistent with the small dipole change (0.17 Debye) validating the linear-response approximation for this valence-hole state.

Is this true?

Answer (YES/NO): YES